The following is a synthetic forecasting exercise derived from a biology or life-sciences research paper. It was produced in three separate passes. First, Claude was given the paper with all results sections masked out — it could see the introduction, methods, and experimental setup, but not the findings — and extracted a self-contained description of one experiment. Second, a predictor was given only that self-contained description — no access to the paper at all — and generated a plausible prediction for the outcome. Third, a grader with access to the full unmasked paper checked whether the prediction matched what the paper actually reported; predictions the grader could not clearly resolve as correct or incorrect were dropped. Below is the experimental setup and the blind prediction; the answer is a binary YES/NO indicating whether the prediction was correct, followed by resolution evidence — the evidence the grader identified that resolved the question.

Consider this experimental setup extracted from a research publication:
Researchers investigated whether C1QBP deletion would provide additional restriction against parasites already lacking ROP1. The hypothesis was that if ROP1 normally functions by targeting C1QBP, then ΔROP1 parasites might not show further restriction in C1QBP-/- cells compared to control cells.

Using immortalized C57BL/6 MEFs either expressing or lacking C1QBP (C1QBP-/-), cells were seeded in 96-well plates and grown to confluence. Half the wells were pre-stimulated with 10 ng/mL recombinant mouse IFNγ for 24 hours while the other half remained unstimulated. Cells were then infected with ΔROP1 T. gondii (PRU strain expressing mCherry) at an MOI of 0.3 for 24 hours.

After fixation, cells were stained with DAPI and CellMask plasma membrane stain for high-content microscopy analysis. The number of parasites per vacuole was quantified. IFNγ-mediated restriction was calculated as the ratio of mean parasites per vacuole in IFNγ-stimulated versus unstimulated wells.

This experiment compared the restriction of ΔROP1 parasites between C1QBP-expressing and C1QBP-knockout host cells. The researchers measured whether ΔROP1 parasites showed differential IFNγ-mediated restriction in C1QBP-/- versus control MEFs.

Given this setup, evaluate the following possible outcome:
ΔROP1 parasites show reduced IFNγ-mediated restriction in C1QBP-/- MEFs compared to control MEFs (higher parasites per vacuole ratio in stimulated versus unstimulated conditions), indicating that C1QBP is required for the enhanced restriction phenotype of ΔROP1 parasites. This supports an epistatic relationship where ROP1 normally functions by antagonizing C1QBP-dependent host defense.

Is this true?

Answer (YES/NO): NO